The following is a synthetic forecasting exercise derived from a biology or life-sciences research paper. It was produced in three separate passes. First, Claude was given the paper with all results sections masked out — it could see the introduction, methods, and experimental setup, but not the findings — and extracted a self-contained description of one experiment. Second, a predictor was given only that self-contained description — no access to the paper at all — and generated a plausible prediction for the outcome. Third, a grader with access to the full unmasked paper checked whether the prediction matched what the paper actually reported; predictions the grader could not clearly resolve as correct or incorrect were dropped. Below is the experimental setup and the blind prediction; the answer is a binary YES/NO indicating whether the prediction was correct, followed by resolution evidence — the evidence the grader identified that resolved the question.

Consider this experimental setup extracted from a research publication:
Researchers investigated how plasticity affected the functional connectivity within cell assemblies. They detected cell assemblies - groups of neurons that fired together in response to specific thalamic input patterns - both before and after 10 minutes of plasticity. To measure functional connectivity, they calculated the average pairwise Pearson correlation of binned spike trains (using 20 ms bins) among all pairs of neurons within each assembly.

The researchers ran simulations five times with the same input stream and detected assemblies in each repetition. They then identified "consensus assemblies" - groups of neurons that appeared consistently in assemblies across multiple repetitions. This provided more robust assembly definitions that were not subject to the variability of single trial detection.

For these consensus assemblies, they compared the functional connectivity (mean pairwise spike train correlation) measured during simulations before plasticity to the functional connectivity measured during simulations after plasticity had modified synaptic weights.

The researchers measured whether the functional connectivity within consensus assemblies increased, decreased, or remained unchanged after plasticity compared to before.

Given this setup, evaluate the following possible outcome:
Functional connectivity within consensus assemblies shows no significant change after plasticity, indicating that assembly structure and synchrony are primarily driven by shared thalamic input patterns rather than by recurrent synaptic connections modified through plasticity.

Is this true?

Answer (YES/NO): NO